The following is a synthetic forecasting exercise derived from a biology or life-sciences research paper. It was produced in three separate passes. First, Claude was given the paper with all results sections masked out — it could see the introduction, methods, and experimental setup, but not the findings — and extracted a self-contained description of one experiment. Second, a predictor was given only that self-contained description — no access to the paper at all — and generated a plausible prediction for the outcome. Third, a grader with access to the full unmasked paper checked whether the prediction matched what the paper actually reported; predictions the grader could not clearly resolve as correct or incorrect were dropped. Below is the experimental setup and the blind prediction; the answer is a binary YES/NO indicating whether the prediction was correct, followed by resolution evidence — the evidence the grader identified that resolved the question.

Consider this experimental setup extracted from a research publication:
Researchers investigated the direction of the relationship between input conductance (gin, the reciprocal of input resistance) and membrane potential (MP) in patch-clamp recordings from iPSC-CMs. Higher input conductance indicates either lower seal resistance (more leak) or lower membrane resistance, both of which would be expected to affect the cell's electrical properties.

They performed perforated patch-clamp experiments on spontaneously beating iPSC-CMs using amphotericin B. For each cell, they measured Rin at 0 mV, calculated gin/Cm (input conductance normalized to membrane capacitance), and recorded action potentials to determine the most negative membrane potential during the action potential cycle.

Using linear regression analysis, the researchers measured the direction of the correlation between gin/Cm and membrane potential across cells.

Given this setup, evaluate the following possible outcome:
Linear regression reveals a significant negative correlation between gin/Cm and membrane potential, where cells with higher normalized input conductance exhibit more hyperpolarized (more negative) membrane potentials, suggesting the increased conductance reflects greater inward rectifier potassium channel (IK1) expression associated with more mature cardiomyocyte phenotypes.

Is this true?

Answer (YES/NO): NO